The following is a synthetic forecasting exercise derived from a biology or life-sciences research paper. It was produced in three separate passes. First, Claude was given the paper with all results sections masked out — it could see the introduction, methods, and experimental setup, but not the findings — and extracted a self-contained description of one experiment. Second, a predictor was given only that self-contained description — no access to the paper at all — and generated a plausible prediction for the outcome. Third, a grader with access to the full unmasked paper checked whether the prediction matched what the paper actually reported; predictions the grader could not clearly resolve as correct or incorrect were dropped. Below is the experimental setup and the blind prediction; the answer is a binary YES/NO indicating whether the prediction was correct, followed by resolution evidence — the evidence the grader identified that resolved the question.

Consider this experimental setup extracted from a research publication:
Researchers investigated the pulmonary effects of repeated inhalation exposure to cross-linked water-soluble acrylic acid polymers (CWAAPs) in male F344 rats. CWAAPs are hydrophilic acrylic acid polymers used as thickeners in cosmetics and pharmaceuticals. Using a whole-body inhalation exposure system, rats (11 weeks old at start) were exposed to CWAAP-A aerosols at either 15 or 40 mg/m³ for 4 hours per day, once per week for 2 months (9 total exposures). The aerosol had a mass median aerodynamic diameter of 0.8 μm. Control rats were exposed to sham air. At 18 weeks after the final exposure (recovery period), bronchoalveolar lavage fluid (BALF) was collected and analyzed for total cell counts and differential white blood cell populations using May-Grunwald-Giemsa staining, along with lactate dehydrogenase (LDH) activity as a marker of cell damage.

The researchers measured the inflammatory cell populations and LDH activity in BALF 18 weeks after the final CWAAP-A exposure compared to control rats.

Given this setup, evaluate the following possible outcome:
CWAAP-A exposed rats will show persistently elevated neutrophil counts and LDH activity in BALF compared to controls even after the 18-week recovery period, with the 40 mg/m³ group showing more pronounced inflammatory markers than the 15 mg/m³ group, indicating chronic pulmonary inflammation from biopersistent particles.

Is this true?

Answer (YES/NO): NO